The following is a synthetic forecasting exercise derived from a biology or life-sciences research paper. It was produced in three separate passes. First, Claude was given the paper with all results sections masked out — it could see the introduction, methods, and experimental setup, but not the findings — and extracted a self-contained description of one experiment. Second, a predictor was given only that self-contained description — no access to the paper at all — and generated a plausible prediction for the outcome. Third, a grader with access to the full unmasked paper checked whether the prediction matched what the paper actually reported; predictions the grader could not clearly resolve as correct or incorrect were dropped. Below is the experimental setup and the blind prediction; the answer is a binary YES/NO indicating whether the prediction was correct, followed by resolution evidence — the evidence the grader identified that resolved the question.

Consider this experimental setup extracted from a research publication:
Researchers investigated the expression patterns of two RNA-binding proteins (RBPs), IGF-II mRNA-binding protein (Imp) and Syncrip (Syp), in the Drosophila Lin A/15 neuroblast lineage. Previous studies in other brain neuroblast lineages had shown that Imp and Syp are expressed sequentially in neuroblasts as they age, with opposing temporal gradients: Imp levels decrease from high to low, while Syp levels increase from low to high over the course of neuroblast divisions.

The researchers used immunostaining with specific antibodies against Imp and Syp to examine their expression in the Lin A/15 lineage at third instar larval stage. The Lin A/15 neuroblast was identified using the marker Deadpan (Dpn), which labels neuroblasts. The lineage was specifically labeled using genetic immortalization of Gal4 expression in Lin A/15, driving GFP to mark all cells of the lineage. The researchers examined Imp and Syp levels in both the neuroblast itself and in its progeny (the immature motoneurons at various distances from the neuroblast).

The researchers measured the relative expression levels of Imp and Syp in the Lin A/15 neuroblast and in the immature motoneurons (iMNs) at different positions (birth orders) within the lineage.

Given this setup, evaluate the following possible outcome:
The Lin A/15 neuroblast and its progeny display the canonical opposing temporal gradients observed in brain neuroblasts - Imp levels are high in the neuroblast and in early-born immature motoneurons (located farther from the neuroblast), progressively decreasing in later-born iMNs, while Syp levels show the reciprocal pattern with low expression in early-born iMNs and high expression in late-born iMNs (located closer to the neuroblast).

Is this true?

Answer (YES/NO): YES